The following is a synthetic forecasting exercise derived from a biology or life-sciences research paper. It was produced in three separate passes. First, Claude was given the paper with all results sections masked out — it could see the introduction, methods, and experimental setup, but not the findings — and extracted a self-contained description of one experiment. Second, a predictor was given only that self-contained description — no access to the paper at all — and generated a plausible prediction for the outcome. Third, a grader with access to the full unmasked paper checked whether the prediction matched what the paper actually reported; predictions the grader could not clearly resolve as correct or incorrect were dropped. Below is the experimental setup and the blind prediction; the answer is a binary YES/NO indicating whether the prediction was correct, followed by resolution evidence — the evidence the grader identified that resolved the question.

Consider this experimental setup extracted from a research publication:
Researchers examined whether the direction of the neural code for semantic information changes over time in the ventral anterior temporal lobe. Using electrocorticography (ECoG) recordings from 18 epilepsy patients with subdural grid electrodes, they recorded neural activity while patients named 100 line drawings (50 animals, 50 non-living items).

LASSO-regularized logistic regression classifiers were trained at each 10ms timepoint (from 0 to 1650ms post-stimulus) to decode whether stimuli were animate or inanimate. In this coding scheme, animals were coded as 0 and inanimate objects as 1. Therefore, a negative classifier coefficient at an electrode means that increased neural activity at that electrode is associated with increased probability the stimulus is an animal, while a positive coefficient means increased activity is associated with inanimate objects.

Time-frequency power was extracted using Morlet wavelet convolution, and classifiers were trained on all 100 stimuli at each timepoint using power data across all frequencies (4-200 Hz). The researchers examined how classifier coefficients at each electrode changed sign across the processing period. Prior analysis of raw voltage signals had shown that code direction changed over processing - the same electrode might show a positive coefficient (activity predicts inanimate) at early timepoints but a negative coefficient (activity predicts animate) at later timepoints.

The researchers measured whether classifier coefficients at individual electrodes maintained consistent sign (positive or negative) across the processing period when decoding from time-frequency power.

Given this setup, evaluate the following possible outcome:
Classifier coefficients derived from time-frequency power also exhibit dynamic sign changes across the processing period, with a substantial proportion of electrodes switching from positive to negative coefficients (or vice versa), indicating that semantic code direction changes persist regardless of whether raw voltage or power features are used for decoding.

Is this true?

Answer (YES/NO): YES